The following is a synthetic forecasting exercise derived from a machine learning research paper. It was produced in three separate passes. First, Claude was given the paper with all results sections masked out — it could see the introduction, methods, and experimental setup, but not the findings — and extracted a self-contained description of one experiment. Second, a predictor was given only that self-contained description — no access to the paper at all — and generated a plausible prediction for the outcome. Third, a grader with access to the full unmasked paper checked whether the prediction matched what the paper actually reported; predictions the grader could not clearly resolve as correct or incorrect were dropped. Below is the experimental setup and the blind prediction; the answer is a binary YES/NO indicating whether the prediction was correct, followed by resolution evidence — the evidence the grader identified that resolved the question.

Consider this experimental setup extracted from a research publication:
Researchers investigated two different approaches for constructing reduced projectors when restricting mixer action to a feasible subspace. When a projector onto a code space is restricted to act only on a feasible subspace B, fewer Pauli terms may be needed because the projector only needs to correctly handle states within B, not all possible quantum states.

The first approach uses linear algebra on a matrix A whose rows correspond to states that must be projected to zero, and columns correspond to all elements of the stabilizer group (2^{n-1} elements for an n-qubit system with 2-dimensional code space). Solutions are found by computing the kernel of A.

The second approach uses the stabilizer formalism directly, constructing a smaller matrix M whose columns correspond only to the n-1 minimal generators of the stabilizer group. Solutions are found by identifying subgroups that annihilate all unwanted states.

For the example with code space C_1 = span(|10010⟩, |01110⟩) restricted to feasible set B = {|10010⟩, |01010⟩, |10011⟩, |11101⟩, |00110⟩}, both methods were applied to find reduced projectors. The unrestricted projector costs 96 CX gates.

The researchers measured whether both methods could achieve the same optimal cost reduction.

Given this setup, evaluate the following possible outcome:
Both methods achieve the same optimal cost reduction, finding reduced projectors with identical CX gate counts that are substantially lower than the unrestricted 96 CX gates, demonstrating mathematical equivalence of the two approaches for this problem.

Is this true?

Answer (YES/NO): YES